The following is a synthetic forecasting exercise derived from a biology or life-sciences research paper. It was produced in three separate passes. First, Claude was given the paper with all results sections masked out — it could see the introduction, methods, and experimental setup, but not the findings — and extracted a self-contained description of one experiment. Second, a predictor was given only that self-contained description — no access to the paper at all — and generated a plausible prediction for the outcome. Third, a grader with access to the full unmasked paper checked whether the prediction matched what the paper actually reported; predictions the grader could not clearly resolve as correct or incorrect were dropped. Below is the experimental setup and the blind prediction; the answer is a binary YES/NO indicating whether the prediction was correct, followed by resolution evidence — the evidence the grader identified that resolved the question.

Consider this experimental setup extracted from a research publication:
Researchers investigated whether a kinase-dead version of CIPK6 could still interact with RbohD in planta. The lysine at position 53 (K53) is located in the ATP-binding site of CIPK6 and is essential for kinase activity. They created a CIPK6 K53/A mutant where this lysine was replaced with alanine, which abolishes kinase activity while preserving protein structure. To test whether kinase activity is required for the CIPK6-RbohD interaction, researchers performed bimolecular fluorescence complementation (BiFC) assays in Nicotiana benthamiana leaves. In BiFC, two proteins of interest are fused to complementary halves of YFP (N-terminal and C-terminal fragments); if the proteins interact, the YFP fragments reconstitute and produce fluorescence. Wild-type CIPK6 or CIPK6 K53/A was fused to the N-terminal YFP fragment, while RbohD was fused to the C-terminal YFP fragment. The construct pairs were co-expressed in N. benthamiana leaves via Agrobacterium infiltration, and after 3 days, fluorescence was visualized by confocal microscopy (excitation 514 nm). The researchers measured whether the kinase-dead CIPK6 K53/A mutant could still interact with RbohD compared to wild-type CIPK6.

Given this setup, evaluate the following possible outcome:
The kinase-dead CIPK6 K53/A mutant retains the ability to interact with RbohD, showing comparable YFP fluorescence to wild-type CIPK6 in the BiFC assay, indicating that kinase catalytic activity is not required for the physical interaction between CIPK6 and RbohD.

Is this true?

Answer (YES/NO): YES